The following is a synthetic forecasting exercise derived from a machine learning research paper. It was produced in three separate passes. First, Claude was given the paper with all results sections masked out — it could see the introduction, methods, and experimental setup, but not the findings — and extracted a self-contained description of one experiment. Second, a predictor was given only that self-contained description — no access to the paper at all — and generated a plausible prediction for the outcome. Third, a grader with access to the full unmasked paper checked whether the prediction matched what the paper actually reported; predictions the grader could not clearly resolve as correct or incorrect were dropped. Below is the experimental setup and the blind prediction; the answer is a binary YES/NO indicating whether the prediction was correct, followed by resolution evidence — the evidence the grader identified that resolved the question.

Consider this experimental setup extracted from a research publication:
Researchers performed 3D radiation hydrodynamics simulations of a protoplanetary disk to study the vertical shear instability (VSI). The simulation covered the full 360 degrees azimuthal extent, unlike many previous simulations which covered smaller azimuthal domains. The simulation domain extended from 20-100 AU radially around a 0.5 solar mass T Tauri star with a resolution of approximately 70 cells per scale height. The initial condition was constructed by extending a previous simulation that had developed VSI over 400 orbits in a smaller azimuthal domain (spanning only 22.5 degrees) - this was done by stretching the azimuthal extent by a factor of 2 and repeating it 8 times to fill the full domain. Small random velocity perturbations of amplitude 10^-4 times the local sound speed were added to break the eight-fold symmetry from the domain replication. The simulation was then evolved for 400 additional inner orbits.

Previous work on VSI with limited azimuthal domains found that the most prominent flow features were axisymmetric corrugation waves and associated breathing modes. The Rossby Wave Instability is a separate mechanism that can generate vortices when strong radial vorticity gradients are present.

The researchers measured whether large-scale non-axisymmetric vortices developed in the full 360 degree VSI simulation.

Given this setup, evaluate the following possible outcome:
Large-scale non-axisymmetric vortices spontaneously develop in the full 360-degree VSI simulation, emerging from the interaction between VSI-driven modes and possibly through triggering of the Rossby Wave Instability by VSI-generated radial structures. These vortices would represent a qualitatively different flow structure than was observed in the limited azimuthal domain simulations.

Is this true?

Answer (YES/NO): YES